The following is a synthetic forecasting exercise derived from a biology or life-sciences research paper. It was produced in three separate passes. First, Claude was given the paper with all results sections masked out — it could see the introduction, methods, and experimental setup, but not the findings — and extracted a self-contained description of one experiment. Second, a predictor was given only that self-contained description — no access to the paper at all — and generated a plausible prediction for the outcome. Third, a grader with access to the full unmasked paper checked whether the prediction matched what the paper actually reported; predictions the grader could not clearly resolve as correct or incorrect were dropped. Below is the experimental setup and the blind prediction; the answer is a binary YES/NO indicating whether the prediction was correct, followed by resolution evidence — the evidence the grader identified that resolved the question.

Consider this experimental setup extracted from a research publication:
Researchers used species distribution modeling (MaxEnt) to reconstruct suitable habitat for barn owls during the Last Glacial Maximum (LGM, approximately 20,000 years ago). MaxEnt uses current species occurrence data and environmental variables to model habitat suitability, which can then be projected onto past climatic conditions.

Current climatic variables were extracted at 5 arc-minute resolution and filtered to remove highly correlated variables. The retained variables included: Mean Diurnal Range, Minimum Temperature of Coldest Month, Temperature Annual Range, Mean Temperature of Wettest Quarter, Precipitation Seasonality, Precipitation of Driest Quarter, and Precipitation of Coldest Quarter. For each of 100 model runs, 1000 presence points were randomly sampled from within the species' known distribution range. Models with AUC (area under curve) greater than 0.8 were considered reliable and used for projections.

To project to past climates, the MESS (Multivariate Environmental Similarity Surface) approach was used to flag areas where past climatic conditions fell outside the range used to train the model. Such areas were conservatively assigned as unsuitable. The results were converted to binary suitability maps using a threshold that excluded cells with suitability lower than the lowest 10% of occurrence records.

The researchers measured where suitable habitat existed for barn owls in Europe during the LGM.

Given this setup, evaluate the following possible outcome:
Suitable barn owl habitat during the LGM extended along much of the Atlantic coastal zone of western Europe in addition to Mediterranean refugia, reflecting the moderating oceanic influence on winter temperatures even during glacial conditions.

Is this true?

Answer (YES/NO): NO